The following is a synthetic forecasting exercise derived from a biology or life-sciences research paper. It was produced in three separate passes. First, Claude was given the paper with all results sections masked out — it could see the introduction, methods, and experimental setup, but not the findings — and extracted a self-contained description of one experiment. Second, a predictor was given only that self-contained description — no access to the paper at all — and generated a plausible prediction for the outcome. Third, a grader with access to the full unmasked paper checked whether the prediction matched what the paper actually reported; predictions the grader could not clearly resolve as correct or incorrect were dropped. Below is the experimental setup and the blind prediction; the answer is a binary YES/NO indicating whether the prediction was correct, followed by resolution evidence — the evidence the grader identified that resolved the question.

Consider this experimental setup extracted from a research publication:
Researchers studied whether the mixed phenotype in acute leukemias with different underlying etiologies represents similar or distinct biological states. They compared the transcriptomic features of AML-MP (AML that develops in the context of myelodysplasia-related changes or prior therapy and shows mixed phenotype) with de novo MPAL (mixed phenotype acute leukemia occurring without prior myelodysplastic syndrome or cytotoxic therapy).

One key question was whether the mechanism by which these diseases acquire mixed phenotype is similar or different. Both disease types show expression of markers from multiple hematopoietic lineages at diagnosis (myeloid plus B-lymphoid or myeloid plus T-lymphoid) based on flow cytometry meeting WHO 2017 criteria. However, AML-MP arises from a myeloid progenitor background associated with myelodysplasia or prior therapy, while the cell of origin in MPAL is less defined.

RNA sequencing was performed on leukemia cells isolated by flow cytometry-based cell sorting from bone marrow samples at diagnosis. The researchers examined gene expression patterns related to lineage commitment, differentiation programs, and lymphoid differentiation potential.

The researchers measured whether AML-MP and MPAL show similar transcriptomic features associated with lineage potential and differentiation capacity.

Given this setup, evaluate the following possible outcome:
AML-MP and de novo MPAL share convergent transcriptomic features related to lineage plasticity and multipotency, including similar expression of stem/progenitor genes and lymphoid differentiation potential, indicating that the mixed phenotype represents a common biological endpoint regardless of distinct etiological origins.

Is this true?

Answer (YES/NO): NO